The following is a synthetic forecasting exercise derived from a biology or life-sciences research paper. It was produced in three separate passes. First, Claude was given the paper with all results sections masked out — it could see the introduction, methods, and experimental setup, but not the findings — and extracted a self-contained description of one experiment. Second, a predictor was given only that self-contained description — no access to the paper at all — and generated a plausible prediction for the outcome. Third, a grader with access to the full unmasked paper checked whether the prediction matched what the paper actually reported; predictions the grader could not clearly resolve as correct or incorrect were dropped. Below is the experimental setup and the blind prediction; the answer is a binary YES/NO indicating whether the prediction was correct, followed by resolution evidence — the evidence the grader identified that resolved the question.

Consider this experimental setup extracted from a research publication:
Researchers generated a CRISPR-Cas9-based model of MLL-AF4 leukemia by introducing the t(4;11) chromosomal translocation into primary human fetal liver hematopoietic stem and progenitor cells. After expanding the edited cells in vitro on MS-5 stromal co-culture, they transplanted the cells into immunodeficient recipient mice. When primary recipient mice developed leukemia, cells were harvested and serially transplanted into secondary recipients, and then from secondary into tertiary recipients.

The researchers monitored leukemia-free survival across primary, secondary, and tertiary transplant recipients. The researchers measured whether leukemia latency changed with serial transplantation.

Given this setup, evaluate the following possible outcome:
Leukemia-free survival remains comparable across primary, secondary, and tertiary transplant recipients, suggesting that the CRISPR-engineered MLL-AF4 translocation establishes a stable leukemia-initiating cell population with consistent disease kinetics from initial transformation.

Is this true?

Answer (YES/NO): NO